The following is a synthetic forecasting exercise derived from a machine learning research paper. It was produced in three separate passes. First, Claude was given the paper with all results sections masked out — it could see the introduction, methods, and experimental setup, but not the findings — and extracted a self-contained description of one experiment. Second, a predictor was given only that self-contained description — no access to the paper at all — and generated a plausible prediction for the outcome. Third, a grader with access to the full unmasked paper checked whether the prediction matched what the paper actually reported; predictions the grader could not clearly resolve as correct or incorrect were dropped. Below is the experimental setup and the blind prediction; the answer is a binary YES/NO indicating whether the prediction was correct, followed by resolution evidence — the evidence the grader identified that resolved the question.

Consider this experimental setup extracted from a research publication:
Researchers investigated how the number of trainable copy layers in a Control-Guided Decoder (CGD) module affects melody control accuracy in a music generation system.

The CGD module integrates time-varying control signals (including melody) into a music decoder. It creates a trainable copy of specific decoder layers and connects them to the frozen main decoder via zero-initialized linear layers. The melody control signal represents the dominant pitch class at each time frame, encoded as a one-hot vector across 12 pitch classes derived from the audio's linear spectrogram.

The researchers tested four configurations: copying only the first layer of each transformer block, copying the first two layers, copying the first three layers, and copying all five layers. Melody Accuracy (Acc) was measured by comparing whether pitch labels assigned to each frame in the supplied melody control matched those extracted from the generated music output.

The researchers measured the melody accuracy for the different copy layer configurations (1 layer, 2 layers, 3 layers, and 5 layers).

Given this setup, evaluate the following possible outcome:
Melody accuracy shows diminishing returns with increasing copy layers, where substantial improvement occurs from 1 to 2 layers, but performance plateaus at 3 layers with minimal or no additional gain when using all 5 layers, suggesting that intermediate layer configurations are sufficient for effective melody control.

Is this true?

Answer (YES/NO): NO